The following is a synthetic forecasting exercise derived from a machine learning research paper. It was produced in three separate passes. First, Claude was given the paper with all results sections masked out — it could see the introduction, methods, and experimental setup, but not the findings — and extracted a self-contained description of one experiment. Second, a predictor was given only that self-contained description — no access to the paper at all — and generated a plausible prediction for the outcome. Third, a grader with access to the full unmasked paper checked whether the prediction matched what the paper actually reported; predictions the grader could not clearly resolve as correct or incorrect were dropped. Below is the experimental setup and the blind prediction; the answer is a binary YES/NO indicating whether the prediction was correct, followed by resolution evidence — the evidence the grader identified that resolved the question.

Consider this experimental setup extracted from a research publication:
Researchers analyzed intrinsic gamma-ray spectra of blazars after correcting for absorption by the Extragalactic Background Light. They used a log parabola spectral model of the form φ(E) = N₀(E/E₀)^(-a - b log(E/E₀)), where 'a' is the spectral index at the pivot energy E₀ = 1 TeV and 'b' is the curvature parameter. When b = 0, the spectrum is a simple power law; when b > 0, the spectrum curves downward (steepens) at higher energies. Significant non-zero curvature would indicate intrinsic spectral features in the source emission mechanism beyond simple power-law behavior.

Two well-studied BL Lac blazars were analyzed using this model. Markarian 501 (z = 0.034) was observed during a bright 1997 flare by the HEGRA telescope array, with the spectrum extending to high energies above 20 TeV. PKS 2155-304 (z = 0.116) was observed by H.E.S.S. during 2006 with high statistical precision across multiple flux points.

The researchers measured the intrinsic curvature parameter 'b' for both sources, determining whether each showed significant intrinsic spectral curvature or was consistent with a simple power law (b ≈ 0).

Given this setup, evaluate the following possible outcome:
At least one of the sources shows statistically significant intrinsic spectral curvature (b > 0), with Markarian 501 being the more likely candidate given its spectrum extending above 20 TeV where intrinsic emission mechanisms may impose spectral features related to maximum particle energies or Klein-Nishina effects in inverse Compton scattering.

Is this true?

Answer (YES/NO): NO